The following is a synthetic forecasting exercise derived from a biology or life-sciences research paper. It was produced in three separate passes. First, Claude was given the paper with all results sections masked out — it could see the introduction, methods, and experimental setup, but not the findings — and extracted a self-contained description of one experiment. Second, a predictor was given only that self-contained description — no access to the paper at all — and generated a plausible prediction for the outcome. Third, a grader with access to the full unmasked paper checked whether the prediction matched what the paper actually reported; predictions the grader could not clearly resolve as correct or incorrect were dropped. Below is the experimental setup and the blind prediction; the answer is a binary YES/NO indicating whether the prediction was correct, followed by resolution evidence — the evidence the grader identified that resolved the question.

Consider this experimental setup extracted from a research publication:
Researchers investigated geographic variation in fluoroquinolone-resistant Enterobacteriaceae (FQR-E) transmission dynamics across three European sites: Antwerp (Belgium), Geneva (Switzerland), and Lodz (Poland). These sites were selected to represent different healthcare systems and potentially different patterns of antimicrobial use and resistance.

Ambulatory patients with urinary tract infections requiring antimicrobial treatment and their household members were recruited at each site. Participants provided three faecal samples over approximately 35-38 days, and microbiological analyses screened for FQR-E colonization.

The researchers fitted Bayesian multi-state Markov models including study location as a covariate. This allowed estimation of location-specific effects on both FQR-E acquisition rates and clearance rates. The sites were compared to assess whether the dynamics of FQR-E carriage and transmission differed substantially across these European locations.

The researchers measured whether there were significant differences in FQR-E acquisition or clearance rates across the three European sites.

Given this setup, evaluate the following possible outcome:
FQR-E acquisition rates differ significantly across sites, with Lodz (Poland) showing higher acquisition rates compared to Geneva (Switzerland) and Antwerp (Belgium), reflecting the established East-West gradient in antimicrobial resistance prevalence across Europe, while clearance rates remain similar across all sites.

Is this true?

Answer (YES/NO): NO